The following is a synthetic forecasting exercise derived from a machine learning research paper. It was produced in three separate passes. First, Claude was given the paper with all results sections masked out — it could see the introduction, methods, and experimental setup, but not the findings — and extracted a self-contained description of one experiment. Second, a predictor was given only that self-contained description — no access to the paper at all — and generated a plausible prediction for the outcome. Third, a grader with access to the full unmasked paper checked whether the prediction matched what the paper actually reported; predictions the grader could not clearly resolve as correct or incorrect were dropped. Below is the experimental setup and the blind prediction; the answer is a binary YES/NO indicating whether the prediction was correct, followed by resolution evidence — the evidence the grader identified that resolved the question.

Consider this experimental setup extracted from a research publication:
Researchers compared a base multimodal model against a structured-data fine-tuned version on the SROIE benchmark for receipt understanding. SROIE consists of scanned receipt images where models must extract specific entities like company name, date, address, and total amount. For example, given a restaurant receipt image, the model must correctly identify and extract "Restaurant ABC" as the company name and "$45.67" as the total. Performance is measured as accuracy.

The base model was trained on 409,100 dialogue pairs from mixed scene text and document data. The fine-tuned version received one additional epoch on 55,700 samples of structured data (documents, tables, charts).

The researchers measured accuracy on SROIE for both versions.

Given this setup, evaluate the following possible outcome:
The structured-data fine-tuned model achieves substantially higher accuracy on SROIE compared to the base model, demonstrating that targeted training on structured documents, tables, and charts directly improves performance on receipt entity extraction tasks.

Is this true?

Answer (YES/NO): NO